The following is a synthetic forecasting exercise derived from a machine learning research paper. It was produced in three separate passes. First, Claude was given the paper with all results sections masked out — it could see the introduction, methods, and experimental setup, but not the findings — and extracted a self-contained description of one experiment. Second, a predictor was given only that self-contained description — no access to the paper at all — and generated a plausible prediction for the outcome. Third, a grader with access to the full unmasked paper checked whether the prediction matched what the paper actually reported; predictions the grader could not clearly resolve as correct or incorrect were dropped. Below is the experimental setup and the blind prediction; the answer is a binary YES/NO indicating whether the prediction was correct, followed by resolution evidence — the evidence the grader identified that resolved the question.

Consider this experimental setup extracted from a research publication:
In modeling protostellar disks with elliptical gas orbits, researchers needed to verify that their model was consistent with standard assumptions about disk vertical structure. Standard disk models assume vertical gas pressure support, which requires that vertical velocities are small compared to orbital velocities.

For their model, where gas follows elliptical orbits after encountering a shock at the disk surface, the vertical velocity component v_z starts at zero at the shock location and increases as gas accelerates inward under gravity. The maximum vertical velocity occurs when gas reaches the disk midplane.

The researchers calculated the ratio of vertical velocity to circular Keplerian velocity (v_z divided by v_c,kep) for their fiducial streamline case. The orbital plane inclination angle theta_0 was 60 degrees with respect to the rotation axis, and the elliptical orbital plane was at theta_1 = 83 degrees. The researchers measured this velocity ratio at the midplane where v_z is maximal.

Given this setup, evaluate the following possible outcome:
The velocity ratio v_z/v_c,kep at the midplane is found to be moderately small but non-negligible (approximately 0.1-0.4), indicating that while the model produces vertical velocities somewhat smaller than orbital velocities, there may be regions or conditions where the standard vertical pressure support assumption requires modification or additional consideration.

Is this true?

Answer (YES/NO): NO